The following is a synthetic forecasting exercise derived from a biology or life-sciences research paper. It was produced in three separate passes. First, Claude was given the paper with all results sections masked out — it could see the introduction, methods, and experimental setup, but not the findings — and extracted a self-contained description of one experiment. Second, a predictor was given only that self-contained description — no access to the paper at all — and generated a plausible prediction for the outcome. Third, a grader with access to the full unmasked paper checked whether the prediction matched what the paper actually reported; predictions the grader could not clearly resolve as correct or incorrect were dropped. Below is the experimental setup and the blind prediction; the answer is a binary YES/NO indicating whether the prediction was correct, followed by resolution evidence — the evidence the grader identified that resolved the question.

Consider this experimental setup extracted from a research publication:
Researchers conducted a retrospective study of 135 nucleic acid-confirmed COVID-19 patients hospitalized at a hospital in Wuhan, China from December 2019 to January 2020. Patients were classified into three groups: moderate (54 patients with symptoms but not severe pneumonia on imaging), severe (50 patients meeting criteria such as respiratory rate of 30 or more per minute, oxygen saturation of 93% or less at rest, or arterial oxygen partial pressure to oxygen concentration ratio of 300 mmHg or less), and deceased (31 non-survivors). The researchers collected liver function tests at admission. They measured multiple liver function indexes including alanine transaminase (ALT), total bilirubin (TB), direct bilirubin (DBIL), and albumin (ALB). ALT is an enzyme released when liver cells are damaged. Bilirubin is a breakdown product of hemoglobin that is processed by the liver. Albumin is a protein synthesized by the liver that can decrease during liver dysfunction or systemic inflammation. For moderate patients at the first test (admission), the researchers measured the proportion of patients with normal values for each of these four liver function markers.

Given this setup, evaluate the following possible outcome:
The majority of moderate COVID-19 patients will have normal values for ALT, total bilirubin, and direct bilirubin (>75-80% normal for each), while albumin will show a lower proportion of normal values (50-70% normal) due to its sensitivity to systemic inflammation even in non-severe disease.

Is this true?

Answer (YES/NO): NO